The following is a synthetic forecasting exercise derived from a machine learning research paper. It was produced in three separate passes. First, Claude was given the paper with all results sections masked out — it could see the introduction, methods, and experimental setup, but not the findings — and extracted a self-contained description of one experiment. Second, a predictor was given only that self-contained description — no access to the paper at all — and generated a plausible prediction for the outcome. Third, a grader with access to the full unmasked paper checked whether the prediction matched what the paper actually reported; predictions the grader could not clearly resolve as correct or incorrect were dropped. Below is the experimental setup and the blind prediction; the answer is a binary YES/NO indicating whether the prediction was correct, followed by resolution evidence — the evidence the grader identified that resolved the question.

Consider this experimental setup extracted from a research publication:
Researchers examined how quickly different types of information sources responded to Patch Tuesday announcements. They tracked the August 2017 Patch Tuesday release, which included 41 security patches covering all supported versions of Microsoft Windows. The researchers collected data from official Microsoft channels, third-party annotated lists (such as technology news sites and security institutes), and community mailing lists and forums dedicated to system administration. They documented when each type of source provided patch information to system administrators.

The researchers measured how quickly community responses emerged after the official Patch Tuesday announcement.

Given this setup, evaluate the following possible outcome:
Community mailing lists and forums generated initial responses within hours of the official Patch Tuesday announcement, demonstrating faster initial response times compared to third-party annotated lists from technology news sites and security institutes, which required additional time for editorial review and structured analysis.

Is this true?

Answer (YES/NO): NO